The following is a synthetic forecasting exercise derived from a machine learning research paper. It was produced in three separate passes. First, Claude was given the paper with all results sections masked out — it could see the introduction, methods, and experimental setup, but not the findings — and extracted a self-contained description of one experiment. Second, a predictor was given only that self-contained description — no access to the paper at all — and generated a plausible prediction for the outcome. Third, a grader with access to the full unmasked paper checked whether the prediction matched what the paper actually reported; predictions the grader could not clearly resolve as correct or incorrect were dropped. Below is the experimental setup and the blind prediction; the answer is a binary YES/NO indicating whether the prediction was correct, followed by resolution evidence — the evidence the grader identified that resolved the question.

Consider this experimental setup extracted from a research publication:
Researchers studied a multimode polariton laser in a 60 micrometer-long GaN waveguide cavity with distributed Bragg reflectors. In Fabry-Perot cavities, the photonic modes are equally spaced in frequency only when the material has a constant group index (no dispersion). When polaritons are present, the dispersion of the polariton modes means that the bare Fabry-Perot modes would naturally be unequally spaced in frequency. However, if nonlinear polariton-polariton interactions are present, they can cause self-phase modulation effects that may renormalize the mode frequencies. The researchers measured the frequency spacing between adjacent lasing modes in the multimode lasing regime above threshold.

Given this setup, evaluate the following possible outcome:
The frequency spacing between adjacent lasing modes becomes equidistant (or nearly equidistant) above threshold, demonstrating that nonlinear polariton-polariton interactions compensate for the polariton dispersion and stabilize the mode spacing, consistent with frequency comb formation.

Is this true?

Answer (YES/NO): YES